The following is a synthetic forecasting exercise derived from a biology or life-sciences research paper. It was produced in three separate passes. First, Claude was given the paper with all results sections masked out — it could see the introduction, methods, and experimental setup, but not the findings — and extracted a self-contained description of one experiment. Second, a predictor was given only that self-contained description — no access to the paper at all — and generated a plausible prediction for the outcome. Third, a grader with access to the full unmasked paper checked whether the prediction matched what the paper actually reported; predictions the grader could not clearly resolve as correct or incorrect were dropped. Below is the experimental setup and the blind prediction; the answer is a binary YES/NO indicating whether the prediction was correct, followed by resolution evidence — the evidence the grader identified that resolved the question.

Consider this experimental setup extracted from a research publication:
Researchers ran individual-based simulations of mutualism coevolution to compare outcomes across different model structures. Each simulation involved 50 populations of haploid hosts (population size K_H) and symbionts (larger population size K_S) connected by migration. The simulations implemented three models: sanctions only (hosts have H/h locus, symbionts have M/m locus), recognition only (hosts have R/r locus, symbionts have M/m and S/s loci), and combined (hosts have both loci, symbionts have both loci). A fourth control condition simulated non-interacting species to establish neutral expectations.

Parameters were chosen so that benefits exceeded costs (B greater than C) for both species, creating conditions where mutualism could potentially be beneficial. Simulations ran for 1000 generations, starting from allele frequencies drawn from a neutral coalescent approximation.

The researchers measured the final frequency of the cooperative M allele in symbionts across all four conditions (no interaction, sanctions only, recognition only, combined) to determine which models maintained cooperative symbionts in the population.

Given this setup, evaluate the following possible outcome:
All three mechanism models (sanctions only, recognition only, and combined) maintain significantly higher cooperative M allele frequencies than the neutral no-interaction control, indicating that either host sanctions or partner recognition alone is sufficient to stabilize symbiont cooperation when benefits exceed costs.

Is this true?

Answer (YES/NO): NO